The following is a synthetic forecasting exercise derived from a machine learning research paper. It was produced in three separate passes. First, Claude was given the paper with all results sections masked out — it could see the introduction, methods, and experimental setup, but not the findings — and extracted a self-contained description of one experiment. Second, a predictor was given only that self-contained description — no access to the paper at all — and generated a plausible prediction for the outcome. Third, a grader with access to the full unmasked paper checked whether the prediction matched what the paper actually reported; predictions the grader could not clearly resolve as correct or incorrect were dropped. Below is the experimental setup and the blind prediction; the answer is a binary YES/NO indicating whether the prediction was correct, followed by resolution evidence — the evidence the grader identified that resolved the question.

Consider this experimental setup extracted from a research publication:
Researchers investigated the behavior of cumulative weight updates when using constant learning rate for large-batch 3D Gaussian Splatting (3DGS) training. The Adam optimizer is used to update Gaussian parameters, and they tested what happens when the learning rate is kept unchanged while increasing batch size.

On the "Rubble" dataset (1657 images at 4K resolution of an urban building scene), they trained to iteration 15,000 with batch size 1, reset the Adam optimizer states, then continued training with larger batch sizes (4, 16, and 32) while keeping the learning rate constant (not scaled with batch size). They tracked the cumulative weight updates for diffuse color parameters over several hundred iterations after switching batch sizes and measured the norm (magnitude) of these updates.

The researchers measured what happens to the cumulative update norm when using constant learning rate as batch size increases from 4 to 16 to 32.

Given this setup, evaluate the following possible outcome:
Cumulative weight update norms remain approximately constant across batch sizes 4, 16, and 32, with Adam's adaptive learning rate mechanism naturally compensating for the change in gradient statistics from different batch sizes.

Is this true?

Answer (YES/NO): NO